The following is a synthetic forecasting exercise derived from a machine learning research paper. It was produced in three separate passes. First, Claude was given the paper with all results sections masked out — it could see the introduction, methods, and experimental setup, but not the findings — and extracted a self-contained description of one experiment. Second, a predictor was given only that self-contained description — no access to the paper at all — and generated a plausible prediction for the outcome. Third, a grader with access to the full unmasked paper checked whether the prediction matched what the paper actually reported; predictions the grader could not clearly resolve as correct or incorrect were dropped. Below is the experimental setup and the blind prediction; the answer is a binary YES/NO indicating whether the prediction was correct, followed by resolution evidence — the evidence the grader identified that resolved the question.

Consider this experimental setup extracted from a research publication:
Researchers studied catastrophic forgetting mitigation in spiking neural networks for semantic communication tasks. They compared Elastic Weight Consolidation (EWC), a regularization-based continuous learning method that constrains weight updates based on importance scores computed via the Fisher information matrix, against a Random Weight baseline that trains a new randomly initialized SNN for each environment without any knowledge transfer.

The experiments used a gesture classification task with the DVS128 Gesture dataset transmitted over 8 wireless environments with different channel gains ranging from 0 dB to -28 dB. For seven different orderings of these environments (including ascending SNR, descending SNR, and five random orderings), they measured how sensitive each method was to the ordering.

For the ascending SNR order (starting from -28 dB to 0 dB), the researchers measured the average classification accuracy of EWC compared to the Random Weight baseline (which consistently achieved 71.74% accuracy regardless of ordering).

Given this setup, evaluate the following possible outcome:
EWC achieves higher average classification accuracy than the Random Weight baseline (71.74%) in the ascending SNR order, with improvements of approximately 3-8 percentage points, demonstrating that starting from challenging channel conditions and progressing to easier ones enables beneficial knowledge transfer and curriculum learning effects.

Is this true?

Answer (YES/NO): NO